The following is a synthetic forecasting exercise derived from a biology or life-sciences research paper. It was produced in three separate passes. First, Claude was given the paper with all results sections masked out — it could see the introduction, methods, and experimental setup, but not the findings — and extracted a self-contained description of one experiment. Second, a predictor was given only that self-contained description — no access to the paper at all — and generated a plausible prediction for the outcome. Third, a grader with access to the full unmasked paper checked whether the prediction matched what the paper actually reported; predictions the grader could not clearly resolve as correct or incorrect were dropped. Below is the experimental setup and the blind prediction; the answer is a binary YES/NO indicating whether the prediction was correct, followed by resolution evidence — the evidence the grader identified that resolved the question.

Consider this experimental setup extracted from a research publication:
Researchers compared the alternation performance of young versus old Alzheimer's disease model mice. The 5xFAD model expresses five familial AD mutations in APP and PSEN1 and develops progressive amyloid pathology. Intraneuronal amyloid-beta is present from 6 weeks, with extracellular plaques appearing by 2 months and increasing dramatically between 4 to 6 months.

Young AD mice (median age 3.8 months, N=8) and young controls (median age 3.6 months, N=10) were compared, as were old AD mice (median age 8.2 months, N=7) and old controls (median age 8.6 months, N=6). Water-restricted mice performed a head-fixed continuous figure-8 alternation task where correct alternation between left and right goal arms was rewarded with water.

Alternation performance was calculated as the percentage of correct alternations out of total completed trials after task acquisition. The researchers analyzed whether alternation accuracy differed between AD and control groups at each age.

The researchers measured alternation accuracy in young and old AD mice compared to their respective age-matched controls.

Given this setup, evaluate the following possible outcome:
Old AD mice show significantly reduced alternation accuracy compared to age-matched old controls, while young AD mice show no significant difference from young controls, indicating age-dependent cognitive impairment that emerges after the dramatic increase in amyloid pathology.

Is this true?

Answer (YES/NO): YES